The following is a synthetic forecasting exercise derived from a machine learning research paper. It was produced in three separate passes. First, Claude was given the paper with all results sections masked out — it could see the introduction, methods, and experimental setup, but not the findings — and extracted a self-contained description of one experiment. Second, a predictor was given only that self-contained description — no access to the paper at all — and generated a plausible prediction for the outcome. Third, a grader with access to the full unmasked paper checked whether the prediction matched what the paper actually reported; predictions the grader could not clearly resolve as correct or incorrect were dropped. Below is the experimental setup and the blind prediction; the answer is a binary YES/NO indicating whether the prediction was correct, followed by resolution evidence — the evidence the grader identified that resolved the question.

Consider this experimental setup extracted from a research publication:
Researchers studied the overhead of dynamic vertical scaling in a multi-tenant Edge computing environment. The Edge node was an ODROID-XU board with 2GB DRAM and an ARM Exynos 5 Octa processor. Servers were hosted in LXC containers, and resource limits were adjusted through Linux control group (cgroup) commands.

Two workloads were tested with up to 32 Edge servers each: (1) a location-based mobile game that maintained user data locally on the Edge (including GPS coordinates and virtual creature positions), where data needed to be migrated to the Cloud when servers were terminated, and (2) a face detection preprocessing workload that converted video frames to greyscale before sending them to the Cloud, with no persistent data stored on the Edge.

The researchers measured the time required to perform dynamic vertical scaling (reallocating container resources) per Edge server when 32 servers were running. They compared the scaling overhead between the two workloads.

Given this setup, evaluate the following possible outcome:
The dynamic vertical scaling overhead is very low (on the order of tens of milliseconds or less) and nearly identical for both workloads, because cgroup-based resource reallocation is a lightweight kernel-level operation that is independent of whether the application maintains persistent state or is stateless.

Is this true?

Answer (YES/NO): NO